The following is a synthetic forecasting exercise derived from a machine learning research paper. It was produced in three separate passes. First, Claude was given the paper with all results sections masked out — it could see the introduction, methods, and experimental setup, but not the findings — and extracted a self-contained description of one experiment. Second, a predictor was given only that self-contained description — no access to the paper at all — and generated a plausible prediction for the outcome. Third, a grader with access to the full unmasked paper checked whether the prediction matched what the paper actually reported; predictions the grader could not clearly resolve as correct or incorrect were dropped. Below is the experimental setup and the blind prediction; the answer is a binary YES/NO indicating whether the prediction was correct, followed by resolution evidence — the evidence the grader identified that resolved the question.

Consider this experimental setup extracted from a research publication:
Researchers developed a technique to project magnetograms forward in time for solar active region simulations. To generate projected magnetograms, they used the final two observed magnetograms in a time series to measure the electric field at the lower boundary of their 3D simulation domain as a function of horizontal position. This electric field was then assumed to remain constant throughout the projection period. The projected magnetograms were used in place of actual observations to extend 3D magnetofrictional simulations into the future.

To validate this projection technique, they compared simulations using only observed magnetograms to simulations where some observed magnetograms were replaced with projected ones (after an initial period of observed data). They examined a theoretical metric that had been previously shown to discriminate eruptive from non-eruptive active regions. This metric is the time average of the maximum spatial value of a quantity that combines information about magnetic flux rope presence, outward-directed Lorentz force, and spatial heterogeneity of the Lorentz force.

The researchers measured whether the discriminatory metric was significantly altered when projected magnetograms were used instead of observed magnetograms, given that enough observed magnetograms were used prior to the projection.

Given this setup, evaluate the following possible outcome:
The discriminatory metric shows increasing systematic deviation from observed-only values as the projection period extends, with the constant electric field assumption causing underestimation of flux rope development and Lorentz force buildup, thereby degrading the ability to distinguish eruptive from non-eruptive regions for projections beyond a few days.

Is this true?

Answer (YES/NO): NO